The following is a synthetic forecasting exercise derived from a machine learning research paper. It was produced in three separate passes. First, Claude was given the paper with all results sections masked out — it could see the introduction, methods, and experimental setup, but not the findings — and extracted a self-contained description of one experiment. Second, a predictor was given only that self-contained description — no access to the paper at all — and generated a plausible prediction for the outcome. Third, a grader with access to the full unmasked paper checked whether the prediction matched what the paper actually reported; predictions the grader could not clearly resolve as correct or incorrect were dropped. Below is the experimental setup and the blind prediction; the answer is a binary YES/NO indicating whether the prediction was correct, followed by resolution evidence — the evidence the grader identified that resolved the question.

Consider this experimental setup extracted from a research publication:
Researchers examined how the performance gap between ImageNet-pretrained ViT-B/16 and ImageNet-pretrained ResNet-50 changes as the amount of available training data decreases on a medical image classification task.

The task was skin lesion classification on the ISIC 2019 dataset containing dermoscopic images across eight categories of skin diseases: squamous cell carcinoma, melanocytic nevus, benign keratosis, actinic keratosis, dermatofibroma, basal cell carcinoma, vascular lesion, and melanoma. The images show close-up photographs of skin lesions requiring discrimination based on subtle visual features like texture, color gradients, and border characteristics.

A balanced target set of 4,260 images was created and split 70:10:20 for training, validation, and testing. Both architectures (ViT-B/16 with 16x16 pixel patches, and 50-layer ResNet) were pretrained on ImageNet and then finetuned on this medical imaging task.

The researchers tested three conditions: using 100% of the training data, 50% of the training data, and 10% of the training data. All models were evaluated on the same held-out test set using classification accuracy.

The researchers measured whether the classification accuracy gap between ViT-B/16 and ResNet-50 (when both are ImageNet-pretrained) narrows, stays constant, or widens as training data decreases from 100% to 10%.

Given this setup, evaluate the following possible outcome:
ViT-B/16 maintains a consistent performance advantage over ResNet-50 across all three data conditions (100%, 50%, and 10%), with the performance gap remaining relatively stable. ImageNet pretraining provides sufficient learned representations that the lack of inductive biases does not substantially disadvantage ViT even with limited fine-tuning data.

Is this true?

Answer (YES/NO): NO